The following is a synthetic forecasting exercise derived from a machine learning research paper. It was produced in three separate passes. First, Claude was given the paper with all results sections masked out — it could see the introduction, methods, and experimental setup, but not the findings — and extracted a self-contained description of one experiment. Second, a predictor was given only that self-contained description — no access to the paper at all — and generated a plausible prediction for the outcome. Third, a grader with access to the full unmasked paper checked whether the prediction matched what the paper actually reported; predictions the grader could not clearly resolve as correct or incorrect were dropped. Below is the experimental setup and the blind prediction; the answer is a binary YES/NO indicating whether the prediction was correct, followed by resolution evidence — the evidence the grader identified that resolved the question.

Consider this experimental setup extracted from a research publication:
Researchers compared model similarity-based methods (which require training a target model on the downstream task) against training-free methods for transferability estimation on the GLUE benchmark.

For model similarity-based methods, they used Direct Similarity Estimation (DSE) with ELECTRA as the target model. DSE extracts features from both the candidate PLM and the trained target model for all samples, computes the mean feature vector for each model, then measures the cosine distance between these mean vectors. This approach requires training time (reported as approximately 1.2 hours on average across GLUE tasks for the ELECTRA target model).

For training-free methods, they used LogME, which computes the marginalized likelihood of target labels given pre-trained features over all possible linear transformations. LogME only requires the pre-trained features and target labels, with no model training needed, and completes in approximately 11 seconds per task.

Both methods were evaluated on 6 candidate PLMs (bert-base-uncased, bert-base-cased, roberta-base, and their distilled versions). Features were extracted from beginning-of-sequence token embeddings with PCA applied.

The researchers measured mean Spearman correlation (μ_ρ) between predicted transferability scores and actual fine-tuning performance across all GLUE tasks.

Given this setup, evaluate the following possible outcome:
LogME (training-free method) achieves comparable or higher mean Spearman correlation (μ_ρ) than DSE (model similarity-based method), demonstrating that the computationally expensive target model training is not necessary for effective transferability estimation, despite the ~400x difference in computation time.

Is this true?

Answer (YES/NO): YES